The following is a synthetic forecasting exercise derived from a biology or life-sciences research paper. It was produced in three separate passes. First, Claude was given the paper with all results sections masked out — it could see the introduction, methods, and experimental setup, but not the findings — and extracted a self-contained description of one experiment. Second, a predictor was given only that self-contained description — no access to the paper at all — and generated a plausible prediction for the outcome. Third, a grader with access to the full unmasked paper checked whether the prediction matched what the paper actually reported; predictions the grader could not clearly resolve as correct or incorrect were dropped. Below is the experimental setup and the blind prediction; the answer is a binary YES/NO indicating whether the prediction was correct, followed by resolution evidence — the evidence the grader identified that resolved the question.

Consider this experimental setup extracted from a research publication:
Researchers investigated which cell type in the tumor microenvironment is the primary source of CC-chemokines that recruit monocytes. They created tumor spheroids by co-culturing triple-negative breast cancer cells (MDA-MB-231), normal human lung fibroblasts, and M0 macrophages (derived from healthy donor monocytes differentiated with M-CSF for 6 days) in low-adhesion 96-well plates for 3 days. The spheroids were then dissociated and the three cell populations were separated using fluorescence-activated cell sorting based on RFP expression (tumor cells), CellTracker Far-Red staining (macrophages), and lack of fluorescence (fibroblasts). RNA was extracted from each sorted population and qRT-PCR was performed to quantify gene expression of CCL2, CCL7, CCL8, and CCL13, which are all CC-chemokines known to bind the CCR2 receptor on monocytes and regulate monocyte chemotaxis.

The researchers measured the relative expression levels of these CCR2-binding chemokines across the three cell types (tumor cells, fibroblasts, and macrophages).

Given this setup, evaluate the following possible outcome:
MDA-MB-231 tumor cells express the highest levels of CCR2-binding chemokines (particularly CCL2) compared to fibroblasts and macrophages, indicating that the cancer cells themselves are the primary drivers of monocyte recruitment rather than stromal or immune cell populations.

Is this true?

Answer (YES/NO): NO